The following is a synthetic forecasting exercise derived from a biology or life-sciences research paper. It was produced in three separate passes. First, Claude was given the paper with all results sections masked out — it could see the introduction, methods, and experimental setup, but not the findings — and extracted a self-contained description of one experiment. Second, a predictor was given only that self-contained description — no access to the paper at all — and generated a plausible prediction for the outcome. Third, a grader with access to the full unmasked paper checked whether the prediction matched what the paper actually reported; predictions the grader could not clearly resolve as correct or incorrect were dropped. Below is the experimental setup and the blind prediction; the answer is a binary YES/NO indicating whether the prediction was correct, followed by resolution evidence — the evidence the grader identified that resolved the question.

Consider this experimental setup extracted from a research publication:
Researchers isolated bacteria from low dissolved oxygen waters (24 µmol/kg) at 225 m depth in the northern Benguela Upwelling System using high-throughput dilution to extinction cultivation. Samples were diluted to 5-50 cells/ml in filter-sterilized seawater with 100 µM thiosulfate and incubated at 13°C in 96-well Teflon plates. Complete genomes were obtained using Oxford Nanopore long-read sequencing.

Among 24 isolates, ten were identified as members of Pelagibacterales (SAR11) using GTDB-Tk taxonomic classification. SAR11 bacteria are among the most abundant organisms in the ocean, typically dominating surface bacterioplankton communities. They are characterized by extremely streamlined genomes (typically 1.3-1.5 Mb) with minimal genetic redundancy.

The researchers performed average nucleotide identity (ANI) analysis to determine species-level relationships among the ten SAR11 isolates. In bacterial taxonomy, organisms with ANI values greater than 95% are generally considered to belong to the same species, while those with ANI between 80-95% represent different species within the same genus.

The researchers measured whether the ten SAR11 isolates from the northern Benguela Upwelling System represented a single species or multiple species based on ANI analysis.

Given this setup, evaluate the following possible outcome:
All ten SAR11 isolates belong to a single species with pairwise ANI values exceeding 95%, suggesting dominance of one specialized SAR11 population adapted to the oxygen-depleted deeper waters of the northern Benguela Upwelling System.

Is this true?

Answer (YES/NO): NO